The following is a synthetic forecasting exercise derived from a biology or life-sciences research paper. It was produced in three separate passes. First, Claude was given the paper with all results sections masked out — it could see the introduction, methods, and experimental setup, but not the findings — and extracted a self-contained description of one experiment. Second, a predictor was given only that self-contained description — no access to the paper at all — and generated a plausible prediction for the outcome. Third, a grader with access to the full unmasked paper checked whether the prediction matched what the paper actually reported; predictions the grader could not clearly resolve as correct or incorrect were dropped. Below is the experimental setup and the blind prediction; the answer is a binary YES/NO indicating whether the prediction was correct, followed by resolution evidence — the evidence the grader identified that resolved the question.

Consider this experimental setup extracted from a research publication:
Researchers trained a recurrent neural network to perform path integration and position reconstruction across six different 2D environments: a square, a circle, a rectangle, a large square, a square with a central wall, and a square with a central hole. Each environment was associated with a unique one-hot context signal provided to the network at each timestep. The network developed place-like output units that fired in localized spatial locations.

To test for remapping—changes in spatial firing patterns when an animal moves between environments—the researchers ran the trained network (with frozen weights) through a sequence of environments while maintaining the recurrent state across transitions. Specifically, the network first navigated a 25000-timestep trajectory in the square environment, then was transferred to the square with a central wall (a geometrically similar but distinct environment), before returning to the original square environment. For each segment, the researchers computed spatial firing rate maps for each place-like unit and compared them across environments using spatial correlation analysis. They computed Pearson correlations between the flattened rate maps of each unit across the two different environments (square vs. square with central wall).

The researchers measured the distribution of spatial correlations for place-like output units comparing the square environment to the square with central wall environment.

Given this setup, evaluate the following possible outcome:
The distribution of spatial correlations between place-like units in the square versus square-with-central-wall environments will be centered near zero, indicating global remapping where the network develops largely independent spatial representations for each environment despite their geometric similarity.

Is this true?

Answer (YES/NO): YES